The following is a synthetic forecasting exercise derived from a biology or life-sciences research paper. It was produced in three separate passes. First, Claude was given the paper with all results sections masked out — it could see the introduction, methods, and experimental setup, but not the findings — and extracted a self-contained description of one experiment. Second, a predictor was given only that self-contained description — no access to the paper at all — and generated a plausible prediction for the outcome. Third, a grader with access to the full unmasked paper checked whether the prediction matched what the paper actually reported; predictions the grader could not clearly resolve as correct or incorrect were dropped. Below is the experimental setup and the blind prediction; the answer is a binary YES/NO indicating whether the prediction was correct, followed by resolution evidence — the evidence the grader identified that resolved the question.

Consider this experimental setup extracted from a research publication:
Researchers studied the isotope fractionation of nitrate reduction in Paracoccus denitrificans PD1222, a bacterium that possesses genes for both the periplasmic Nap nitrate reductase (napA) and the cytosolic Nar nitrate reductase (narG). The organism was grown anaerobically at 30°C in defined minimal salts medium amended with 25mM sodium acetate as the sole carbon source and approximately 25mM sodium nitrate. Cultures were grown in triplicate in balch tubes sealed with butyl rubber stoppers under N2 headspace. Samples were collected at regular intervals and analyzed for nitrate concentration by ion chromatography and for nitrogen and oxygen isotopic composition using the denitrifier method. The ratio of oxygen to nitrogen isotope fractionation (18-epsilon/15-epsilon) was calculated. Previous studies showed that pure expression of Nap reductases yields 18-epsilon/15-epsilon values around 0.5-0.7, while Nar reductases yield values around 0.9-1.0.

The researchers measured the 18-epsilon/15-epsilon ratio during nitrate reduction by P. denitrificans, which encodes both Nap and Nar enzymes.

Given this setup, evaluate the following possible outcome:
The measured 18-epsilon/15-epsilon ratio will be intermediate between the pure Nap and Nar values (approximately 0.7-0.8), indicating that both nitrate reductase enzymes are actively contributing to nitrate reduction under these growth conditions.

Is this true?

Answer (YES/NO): NO